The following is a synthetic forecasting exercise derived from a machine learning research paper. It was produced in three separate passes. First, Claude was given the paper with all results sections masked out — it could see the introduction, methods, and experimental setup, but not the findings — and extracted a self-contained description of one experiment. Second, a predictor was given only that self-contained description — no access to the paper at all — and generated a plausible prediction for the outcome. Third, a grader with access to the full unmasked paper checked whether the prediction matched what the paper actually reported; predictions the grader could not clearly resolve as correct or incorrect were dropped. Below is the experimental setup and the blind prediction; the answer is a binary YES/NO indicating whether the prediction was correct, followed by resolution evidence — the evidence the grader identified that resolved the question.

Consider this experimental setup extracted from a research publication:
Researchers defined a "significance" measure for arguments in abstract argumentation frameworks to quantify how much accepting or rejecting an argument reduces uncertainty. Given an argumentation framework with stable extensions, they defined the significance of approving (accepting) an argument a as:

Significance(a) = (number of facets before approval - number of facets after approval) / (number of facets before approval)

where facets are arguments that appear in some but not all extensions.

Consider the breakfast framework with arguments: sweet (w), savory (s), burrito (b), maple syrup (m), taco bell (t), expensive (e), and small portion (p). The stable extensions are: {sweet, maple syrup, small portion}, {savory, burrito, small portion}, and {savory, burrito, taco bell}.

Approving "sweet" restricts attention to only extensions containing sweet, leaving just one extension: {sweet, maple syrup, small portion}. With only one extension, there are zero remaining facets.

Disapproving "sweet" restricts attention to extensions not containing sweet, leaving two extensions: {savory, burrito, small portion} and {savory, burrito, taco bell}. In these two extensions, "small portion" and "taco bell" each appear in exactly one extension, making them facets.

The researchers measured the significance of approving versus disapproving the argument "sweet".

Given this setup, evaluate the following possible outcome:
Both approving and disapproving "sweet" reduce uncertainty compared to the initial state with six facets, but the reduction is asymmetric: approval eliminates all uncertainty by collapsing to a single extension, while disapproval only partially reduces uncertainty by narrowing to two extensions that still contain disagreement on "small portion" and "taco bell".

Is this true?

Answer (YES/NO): YES